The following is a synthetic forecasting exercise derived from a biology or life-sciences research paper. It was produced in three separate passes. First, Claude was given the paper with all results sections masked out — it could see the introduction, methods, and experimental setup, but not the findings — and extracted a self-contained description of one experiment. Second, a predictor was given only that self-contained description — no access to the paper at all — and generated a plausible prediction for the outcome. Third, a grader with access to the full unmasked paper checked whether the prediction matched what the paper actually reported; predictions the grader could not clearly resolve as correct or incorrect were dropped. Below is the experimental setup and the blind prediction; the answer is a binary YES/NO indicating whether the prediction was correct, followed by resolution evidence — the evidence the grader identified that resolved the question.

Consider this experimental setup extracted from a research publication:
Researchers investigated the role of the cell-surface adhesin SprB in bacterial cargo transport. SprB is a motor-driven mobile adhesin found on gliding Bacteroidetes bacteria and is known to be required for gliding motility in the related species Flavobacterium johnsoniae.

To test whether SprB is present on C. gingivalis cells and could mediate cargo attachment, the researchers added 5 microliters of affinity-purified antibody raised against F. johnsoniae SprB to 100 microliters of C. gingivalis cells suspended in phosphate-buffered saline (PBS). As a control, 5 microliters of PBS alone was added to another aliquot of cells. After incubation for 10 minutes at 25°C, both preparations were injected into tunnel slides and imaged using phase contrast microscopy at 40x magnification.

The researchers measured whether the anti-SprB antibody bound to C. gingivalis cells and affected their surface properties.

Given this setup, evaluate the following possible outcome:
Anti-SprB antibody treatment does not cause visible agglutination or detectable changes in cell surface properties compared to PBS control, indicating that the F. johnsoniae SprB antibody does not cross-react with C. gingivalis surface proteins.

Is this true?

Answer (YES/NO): NO